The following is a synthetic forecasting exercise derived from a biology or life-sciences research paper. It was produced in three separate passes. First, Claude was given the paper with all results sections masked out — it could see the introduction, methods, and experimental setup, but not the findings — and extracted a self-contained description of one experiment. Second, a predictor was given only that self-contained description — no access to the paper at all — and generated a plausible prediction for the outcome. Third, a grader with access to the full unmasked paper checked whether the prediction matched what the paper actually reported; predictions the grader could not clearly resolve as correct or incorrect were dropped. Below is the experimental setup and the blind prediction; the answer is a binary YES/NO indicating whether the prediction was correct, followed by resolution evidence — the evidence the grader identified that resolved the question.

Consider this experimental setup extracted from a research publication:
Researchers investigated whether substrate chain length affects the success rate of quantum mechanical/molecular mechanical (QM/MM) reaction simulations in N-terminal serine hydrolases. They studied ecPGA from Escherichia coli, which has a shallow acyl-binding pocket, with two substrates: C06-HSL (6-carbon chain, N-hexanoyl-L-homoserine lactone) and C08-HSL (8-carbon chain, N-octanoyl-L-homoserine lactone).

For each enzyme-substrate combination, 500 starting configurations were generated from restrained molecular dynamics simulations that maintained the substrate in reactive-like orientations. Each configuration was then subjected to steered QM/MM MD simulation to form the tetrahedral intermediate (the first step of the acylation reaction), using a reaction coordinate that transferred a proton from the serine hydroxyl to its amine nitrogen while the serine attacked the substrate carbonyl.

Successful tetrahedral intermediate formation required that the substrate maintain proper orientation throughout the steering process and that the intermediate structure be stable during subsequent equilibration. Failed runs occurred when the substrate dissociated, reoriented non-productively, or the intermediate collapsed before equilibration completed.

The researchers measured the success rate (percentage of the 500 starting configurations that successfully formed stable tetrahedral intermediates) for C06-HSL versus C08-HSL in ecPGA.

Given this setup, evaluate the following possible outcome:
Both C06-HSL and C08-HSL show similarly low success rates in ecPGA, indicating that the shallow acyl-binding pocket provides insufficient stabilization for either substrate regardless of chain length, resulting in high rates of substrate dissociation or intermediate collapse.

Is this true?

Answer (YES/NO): NO